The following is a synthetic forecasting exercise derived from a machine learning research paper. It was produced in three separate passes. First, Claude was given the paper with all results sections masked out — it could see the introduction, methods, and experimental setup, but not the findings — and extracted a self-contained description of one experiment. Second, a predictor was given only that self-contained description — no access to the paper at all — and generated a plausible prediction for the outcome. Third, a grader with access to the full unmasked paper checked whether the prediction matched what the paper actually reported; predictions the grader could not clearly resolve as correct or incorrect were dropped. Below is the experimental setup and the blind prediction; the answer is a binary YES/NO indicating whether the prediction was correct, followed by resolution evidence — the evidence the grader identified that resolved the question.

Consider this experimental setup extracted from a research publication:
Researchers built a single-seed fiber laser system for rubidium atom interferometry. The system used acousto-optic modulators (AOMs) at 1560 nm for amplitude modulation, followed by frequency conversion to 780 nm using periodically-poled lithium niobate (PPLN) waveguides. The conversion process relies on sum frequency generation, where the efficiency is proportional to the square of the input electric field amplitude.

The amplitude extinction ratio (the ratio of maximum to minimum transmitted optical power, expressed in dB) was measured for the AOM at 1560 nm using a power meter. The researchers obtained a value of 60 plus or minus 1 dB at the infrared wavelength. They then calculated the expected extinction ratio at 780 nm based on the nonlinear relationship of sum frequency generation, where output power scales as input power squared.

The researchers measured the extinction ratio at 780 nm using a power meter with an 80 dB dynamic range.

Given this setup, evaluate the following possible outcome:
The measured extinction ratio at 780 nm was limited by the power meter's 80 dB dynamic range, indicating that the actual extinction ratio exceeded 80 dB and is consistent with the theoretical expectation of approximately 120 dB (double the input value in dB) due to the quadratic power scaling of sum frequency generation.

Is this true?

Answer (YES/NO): YES